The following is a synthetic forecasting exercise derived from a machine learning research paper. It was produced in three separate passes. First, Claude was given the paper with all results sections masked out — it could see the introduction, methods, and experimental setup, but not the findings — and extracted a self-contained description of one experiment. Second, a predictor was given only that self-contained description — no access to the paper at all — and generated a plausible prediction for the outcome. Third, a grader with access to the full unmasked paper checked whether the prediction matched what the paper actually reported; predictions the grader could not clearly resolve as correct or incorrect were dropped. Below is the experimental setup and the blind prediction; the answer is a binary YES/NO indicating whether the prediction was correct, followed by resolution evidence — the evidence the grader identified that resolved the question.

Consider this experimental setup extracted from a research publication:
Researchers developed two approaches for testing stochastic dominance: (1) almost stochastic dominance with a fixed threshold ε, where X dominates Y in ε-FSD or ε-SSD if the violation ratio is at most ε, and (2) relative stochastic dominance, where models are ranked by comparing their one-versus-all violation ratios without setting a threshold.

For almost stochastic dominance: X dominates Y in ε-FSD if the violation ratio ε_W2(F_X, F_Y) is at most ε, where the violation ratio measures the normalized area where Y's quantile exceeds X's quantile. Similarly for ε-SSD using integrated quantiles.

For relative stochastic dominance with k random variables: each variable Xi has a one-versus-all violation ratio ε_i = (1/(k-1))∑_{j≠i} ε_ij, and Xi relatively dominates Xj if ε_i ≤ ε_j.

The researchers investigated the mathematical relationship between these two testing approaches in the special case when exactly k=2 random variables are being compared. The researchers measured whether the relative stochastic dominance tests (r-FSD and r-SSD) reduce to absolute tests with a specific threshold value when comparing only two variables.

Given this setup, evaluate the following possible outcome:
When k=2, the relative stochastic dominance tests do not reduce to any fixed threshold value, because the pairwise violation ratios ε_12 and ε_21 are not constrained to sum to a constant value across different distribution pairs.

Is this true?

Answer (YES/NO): NO